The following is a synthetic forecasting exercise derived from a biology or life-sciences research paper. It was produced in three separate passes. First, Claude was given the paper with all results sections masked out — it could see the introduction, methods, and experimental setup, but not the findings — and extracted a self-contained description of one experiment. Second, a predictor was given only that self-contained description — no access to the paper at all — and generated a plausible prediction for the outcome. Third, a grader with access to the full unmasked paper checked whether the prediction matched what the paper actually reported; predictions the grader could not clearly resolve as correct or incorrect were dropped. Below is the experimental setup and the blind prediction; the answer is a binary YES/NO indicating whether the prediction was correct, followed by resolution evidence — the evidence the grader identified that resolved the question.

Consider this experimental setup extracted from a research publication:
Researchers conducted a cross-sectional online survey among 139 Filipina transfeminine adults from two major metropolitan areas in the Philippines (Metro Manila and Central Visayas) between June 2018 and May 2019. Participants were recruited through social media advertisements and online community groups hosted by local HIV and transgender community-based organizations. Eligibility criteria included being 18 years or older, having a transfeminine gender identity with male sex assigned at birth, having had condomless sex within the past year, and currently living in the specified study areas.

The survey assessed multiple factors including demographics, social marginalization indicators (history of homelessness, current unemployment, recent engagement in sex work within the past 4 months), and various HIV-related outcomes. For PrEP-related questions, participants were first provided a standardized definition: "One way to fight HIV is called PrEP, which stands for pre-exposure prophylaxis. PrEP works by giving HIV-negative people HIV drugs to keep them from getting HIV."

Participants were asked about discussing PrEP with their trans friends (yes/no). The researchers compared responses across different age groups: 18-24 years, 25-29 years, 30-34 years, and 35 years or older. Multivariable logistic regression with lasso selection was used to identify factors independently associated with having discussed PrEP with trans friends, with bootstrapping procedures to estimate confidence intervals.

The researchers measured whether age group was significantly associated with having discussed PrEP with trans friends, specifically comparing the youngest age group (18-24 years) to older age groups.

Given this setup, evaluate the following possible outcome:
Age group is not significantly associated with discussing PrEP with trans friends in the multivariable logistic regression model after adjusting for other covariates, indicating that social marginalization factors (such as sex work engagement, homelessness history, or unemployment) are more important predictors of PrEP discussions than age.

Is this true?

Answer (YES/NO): NO